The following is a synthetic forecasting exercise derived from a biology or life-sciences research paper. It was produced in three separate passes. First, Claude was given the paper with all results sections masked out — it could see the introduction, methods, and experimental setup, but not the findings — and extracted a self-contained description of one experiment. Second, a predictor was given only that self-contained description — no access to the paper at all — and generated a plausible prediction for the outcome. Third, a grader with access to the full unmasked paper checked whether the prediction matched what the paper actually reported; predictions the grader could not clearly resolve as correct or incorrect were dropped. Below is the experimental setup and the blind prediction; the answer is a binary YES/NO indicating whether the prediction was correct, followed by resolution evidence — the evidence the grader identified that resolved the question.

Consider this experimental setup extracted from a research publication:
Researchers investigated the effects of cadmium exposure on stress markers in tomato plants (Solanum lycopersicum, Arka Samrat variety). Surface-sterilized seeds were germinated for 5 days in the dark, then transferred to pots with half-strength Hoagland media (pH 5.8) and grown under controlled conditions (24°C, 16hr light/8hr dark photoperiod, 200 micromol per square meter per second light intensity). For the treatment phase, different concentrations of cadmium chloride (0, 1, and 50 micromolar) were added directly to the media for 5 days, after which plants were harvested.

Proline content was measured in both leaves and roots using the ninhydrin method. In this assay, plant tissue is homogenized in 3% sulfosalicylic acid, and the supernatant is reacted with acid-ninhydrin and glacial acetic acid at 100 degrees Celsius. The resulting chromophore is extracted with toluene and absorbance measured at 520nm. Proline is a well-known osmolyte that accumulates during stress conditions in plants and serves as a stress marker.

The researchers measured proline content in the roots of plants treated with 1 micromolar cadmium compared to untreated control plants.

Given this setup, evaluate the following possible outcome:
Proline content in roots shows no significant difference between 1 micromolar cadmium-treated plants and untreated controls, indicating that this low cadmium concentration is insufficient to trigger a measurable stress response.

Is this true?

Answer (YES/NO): NO